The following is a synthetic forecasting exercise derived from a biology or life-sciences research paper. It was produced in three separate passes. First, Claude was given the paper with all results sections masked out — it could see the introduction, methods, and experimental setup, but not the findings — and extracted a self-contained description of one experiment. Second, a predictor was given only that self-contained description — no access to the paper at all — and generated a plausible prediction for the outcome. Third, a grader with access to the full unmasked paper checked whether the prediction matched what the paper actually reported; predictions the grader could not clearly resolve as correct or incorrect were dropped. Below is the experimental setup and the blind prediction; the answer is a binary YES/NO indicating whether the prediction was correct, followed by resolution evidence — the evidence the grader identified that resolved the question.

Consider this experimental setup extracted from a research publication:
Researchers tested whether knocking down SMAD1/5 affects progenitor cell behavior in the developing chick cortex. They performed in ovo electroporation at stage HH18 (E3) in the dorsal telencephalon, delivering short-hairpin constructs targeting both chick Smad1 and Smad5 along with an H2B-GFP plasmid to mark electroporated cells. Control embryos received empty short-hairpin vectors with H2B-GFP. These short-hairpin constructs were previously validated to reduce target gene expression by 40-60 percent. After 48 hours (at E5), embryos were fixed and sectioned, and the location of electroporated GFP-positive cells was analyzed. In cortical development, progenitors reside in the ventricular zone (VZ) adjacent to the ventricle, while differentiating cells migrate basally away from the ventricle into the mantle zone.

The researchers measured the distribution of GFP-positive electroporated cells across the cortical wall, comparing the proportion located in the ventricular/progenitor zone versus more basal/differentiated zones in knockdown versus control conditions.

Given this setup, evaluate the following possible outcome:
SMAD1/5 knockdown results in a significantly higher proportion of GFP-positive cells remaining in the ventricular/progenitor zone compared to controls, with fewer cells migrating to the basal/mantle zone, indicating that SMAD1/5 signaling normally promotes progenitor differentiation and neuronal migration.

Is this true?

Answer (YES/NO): NO